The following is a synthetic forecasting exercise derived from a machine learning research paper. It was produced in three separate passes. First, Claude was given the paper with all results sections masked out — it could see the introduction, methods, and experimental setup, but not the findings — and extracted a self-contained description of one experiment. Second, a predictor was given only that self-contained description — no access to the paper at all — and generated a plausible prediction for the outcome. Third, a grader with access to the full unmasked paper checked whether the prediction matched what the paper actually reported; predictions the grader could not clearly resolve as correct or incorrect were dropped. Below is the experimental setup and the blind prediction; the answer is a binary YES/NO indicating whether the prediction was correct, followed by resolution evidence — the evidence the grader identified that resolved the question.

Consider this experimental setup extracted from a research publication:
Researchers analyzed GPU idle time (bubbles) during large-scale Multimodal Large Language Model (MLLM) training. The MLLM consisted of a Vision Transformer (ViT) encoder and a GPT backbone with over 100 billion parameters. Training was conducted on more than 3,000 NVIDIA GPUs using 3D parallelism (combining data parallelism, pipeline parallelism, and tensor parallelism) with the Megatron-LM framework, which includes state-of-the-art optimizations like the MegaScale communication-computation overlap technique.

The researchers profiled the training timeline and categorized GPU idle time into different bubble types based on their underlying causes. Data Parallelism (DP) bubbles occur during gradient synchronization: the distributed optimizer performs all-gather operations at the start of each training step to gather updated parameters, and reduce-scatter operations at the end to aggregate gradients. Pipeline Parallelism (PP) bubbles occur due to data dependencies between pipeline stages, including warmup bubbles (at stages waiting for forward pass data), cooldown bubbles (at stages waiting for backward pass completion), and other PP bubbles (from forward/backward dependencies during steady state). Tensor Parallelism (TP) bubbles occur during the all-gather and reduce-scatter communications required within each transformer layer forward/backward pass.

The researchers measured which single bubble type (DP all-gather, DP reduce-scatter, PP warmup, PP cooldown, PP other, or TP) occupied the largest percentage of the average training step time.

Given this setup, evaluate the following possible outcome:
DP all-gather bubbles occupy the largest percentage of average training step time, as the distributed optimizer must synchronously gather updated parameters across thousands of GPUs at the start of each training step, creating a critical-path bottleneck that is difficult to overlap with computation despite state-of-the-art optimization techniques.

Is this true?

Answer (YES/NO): NO